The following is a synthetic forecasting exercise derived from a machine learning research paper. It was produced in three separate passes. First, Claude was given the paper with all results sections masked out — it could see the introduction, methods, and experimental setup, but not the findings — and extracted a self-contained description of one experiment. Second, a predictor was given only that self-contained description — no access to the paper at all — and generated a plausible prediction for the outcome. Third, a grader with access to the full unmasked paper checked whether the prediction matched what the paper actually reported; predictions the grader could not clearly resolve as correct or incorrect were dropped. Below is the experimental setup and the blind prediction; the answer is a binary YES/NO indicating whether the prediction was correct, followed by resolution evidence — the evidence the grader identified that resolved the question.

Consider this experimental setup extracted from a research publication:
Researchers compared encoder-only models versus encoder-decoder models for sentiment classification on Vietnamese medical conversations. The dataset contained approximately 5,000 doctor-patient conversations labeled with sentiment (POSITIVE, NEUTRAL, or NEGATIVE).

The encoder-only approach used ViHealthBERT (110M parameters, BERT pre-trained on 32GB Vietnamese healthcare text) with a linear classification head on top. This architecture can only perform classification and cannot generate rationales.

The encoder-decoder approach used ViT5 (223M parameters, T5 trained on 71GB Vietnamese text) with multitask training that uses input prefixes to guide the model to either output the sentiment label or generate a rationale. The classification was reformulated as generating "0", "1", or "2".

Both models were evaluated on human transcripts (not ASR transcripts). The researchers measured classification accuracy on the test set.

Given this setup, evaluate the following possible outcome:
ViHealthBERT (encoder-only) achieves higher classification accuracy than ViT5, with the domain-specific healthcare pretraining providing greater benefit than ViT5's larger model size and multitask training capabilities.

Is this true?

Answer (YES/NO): YES